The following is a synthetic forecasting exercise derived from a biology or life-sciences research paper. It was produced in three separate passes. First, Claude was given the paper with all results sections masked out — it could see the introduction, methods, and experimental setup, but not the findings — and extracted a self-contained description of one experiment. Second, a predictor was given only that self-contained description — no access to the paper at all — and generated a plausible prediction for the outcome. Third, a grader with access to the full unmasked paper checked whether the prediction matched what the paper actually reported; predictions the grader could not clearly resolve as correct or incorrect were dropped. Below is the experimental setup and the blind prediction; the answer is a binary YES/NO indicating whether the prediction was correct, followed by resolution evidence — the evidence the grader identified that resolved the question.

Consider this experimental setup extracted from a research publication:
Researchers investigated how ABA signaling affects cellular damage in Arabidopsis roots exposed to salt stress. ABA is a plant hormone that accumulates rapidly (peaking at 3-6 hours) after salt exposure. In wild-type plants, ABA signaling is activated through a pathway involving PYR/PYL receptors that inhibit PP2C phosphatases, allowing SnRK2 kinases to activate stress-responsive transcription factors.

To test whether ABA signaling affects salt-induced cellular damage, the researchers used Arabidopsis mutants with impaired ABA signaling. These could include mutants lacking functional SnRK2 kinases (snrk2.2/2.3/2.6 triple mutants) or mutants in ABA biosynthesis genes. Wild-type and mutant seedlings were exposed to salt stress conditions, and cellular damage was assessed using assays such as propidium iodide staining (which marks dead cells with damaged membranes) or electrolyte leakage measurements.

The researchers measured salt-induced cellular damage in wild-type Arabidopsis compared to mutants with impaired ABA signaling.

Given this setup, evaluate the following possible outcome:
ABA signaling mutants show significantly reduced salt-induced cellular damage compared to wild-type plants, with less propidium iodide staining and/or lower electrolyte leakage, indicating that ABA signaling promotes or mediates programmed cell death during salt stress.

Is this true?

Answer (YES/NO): NO